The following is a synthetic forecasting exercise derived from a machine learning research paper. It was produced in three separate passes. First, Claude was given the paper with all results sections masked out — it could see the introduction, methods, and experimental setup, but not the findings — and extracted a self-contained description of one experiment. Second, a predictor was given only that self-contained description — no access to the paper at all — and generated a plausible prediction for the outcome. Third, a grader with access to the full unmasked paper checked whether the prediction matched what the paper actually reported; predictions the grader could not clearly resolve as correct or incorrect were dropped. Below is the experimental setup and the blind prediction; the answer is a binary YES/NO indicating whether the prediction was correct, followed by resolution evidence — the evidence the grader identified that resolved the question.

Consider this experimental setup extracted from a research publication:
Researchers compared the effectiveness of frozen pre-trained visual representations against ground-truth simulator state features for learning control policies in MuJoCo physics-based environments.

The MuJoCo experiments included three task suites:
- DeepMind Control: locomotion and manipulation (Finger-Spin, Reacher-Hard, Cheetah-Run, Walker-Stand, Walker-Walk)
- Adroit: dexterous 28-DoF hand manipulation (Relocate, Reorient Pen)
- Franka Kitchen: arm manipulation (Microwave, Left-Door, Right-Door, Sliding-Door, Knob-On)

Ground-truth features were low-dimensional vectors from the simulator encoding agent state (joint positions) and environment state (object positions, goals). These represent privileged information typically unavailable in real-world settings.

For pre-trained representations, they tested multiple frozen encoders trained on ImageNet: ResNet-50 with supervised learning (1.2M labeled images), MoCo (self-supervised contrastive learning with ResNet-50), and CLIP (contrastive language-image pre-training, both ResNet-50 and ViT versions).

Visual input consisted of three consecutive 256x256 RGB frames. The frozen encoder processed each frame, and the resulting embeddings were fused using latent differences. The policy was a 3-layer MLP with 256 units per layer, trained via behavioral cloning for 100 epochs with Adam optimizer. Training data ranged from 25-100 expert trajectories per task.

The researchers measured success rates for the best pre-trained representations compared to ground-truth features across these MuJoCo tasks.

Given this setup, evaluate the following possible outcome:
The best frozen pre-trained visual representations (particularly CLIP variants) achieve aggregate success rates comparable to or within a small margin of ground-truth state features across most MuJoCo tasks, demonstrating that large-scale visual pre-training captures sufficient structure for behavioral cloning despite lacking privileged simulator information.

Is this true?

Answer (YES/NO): NO